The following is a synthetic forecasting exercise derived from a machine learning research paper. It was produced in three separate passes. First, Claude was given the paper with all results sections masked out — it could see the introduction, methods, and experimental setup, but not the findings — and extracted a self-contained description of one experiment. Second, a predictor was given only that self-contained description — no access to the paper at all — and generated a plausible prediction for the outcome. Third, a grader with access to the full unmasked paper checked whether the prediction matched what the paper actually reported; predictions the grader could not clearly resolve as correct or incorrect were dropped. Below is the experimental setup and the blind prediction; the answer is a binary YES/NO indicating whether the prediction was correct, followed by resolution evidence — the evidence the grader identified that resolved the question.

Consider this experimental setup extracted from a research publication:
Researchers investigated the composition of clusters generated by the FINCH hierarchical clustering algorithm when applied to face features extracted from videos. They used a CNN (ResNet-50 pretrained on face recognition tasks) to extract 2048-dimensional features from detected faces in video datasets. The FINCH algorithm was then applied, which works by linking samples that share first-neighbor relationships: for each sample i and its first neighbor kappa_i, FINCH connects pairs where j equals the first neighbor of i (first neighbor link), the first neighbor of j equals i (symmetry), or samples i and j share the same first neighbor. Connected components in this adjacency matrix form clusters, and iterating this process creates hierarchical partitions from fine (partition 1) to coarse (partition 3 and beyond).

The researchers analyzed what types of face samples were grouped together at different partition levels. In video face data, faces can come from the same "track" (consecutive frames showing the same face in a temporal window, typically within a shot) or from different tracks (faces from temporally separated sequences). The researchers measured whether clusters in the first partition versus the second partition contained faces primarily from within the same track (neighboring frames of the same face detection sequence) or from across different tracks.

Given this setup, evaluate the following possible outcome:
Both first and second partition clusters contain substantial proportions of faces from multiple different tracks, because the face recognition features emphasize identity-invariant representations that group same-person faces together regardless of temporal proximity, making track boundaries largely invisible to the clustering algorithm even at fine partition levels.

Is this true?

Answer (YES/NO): NO